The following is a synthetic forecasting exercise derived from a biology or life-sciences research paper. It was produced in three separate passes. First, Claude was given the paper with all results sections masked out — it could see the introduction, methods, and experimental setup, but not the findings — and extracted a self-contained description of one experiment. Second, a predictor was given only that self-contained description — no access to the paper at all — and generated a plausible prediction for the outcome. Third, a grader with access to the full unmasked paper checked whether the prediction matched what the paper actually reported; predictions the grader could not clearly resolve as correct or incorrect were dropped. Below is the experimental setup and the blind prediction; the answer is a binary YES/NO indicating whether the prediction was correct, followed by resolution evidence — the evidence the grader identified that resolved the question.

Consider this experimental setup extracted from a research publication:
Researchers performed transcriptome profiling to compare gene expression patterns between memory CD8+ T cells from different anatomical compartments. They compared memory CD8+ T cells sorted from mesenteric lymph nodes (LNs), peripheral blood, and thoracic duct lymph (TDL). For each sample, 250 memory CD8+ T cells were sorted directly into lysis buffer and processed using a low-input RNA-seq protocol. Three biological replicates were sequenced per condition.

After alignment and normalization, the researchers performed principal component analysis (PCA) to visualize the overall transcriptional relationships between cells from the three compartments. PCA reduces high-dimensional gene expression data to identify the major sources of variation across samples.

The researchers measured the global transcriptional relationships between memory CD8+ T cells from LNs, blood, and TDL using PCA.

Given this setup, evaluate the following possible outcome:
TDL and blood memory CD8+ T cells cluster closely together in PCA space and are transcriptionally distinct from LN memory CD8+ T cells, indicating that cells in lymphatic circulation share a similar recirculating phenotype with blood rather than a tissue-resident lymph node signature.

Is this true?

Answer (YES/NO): NO